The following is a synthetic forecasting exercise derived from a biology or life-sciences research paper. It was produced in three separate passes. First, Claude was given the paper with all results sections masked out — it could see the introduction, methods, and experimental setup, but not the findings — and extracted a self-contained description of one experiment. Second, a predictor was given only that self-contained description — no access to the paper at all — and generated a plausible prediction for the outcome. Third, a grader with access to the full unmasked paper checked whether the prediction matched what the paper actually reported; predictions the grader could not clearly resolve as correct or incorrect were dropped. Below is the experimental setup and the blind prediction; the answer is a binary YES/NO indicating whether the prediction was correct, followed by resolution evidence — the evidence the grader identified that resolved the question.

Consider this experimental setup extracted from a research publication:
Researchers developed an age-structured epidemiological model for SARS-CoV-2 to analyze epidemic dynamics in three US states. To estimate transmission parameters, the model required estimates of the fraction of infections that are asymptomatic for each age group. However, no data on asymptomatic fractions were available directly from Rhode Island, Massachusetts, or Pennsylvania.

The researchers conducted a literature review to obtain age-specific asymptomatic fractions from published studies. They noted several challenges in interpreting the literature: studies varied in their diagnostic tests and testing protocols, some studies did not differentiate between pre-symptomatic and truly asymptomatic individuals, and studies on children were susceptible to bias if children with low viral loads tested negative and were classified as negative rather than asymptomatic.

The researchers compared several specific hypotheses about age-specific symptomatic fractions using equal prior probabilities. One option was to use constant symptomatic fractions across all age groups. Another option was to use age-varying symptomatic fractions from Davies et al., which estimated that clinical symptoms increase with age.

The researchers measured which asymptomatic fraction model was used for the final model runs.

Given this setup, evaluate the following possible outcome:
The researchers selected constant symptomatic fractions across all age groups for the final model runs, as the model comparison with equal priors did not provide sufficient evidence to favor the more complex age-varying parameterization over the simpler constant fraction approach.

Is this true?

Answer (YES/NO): NO